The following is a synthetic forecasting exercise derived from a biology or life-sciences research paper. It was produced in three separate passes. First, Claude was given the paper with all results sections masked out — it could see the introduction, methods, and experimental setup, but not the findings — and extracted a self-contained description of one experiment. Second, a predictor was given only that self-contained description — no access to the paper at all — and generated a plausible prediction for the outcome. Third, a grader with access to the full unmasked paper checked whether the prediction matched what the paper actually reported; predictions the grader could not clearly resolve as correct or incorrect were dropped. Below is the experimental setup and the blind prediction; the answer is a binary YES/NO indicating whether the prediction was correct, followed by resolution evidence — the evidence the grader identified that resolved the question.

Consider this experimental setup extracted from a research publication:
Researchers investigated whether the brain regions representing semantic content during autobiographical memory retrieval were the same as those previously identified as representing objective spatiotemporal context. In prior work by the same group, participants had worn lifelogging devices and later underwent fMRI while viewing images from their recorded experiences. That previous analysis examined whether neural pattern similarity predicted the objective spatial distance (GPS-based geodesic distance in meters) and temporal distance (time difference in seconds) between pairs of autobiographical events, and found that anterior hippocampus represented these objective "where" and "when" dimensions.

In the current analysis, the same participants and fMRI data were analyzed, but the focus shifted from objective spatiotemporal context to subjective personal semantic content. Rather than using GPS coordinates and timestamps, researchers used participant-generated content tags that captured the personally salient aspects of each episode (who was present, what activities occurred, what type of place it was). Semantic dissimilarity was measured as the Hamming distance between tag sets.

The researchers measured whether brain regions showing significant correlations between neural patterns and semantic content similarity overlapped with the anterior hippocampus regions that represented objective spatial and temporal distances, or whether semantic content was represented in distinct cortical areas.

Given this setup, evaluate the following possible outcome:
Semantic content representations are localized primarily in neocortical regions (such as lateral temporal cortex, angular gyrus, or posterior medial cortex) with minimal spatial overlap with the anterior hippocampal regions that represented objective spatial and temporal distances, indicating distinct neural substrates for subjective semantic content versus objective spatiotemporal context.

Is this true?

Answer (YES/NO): YES